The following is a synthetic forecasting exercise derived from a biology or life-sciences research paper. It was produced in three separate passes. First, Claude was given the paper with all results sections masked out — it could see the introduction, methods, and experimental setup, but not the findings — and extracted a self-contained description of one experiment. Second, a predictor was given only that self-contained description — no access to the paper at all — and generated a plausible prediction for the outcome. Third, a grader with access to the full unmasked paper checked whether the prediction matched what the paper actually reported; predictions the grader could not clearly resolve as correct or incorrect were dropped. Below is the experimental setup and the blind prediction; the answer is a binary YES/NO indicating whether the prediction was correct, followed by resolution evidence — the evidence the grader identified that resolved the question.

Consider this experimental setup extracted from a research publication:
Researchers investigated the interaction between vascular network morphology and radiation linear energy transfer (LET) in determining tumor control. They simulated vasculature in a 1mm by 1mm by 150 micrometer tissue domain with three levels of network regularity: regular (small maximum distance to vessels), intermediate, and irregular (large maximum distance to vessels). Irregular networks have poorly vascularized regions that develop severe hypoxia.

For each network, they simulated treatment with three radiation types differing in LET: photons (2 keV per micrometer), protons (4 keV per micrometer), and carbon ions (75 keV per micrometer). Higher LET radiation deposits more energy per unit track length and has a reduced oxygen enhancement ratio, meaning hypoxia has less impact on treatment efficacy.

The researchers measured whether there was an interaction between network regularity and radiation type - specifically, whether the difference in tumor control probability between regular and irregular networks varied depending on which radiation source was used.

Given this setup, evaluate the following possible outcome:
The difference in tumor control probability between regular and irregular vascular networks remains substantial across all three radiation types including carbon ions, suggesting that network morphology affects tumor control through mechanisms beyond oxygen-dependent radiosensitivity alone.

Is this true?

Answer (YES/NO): NO